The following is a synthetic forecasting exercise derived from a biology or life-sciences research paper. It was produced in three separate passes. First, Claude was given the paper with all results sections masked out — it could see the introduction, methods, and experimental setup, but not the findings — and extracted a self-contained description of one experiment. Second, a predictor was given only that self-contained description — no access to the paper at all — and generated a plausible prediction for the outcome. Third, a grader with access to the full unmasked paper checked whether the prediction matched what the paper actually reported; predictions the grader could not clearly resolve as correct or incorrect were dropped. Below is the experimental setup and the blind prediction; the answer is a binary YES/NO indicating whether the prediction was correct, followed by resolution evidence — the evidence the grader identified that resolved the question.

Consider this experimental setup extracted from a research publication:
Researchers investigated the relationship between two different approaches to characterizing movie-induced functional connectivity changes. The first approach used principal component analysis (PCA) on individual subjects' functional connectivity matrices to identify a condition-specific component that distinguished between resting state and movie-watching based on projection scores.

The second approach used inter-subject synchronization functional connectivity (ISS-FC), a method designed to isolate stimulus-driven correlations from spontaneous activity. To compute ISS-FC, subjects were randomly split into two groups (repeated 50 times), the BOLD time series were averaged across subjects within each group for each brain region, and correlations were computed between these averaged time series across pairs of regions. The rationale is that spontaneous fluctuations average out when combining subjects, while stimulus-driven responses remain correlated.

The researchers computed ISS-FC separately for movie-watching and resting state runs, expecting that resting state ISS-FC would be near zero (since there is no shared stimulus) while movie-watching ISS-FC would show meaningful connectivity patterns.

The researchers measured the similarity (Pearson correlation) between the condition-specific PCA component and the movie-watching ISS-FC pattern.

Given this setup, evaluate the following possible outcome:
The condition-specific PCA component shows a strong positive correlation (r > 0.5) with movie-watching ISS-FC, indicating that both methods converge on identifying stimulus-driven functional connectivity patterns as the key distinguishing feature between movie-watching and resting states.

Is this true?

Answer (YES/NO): NO